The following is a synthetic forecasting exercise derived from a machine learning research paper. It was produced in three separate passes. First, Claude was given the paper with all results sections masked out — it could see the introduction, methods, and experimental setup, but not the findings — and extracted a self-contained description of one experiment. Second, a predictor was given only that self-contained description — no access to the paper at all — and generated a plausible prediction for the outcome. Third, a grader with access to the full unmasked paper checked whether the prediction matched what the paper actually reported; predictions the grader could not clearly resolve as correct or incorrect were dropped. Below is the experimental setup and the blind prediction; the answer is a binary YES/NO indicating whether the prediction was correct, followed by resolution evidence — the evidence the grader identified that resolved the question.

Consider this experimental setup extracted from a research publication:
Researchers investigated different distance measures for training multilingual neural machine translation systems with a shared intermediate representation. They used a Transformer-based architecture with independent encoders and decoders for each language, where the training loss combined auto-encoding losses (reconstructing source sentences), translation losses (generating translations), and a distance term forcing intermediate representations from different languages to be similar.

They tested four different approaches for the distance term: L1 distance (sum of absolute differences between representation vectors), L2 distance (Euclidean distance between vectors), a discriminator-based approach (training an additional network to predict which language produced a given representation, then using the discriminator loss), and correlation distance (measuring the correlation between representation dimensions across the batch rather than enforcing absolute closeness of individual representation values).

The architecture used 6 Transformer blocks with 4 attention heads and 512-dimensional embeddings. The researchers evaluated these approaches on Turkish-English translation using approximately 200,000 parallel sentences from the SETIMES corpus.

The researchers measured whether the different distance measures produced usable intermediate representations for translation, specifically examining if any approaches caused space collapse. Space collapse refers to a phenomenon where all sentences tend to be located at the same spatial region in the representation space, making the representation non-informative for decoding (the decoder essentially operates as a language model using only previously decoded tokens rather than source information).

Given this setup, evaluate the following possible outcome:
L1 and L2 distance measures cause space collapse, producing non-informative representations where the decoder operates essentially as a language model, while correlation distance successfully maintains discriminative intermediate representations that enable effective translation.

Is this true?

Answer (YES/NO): YES